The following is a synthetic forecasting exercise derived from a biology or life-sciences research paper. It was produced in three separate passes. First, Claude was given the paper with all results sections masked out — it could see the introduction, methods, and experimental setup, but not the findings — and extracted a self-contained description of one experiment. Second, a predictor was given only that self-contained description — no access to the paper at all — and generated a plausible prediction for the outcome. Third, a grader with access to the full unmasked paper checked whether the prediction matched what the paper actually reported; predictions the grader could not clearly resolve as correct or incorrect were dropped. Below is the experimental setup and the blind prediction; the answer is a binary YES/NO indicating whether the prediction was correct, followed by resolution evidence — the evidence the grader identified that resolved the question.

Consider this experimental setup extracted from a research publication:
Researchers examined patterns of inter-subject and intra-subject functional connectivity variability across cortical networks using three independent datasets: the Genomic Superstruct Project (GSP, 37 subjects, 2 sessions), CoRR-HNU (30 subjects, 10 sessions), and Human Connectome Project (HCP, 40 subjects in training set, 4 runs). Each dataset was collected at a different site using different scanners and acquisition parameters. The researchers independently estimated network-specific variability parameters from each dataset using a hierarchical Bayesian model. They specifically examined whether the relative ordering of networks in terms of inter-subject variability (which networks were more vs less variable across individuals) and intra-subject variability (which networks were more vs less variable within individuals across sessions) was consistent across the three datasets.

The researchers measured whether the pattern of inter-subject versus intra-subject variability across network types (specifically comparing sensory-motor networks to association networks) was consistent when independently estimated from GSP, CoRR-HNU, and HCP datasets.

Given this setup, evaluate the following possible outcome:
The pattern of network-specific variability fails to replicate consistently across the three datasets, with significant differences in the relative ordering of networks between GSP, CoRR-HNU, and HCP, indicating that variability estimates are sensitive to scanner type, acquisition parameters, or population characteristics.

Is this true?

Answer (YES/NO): NO